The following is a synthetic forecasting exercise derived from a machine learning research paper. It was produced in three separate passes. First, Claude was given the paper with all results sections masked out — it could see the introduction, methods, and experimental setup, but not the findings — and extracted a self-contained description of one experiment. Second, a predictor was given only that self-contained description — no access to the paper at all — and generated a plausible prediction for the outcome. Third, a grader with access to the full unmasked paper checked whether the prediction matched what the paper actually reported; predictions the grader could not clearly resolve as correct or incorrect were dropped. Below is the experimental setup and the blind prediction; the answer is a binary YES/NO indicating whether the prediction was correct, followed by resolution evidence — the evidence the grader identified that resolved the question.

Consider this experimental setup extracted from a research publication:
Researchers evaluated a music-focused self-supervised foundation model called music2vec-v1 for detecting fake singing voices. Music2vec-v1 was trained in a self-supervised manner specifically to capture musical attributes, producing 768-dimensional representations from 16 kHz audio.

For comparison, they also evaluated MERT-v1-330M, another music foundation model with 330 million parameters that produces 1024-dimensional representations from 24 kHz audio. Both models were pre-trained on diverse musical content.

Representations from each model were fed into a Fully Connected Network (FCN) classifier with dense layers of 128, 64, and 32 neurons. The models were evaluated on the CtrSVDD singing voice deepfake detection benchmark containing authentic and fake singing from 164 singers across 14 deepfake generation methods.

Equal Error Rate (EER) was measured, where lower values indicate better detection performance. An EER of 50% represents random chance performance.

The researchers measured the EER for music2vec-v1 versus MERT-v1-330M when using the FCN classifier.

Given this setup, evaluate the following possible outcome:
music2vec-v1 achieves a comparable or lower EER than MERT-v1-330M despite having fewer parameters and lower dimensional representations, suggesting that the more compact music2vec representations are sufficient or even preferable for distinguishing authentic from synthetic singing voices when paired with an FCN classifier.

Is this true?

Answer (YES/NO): NO